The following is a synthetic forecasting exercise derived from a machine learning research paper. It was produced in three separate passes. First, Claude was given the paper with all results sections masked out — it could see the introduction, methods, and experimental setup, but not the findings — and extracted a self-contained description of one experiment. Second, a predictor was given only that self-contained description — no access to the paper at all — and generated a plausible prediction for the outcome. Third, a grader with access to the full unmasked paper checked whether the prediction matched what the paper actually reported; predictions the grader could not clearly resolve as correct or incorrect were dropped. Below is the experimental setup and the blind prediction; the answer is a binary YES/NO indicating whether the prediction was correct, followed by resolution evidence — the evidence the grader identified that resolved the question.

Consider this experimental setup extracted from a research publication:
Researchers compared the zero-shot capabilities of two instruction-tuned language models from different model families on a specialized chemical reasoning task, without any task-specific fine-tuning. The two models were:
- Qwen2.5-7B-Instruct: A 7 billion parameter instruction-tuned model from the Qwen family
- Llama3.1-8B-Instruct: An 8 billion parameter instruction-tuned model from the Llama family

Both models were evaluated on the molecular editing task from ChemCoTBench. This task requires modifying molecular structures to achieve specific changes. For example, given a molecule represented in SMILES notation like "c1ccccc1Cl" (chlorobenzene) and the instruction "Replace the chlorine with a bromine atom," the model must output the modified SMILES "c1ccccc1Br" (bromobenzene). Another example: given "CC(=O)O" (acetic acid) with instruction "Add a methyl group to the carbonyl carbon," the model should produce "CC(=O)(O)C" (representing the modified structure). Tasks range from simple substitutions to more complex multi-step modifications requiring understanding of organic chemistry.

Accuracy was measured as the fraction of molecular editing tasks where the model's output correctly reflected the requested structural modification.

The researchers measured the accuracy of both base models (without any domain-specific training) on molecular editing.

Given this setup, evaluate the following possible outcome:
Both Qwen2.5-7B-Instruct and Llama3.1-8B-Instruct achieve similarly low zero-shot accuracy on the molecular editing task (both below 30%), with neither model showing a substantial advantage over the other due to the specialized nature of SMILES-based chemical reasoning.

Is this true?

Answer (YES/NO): NO